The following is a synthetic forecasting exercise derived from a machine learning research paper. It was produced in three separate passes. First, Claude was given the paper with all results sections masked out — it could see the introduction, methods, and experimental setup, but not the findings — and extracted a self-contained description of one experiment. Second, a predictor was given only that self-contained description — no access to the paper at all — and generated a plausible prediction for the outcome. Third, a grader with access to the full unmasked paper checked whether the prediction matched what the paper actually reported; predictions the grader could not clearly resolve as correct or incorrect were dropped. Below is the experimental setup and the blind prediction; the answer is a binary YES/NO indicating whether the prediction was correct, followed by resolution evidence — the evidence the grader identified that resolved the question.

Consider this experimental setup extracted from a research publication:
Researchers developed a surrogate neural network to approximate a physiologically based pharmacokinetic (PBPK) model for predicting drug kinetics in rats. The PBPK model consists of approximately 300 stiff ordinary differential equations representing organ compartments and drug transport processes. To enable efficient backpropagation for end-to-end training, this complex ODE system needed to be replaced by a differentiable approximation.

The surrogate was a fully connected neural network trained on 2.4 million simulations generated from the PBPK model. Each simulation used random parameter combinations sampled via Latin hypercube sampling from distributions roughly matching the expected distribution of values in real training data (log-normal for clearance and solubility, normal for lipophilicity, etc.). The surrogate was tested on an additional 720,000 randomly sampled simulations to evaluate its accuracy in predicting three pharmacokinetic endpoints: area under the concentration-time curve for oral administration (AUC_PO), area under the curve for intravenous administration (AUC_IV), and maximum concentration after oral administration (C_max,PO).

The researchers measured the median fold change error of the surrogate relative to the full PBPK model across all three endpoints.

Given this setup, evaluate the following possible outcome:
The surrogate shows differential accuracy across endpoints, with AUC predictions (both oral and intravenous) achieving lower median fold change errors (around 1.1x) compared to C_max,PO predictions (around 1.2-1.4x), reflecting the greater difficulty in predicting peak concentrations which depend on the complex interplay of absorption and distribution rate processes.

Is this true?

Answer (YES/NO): NO